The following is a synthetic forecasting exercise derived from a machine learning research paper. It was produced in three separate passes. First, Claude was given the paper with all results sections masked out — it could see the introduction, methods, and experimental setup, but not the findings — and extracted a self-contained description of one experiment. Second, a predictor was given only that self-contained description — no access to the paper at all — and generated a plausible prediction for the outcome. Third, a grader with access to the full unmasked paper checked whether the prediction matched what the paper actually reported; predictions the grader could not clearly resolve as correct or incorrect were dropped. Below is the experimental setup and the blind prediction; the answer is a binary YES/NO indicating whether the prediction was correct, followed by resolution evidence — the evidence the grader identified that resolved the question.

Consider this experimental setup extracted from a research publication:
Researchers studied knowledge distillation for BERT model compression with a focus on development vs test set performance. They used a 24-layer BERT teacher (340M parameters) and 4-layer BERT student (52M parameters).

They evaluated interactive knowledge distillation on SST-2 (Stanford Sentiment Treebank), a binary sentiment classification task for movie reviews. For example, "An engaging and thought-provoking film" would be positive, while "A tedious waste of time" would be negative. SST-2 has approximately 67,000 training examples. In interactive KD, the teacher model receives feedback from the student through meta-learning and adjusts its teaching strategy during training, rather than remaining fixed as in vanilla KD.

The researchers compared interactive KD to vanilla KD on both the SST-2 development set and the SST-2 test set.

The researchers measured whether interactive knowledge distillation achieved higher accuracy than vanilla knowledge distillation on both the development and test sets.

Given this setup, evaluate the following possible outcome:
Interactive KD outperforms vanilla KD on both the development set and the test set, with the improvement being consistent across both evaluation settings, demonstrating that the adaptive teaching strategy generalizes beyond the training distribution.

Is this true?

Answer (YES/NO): NO